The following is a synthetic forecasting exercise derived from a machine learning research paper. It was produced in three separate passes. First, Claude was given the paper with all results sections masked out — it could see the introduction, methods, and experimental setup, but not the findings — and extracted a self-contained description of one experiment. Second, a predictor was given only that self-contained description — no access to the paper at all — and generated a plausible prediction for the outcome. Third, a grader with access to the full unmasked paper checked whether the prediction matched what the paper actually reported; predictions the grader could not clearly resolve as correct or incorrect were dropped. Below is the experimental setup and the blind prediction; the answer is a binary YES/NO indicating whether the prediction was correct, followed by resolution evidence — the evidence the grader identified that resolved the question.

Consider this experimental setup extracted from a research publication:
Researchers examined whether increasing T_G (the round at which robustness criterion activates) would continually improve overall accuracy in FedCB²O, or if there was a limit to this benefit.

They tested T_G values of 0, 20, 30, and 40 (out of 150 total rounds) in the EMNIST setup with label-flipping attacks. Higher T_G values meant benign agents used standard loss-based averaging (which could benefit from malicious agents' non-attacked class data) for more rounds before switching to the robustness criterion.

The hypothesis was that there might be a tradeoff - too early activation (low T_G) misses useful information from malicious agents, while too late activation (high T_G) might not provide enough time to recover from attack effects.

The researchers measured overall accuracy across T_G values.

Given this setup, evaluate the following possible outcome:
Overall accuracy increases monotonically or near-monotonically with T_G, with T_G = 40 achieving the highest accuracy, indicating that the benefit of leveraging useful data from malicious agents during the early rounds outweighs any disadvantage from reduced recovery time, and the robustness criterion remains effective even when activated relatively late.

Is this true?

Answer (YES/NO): YES